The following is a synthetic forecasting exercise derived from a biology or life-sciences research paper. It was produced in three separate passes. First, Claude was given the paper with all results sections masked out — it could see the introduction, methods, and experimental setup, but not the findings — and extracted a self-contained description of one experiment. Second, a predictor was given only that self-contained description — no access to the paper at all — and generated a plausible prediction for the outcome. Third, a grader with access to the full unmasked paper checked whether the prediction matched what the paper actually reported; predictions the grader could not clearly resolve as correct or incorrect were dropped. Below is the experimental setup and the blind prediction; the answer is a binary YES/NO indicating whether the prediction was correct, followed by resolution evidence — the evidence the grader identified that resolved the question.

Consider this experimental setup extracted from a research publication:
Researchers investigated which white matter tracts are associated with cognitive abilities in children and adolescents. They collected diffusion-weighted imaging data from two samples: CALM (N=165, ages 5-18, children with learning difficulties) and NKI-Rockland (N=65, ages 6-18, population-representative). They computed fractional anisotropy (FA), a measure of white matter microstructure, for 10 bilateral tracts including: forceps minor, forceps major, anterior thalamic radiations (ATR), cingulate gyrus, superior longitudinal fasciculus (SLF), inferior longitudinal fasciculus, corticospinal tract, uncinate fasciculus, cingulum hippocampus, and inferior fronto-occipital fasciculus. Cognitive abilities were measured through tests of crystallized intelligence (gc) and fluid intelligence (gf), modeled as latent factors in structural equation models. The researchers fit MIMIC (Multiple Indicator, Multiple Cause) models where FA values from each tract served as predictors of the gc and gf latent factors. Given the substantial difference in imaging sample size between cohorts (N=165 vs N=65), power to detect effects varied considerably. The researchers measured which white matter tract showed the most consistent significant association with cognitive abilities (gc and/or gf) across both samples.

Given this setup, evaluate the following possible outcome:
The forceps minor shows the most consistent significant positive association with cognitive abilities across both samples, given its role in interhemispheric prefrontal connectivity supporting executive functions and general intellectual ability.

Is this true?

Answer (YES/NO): NO